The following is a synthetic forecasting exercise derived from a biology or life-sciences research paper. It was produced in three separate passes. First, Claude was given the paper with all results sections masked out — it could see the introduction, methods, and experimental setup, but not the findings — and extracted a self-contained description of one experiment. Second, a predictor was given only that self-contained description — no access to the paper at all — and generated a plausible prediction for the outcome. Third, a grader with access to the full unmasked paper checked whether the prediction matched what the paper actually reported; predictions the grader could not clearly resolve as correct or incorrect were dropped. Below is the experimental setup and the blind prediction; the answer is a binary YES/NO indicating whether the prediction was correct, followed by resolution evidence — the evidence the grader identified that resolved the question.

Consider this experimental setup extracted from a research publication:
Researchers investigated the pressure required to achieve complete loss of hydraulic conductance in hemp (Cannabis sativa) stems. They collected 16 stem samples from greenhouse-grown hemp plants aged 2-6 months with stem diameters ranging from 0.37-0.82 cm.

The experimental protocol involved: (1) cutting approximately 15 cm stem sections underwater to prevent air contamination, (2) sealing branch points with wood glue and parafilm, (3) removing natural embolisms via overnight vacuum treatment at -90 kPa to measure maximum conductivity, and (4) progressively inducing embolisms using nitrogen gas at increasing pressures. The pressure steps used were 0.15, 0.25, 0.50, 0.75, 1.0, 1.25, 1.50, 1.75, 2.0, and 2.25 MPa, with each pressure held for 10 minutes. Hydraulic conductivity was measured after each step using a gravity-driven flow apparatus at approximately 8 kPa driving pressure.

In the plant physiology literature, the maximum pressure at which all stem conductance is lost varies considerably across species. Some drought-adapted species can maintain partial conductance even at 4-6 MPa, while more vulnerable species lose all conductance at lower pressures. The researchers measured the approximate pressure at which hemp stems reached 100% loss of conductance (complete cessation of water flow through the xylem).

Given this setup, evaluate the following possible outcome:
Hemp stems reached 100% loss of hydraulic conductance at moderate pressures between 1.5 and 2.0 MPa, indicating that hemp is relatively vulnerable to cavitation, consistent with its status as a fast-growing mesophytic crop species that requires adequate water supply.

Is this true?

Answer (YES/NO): NO